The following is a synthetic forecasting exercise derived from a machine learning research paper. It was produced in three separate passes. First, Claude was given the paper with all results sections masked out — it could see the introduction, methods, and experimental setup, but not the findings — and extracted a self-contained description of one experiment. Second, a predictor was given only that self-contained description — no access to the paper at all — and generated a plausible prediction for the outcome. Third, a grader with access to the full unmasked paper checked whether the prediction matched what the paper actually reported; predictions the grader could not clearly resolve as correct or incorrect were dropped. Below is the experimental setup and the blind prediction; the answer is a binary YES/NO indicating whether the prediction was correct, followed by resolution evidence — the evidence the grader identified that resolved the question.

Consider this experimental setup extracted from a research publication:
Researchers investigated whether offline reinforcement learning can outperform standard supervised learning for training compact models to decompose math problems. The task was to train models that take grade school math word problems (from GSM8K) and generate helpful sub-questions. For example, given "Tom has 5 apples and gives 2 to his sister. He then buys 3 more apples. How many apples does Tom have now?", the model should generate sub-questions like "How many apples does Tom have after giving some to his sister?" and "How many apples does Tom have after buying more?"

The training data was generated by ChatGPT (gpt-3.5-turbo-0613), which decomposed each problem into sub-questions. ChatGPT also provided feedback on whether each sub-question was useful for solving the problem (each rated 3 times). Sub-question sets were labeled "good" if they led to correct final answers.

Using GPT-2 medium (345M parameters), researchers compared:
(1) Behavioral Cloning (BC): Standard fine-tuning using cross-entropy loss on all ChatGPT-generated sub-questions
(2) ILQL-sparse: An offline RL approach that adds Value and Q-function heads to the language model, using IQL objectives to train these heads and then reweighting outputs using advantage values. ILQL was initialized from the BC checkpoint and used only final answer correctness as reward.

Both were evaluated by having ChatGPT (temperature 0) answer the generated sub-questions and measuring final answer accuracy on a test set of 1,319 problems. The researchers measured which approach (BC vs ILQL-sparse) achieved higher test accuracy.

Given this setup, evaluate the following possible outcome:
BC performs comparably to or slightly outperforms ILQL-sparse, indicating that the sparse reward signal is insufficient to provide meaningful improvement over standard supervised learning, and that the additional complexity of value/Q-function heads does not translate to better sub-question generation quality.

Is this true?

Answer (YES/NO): YES